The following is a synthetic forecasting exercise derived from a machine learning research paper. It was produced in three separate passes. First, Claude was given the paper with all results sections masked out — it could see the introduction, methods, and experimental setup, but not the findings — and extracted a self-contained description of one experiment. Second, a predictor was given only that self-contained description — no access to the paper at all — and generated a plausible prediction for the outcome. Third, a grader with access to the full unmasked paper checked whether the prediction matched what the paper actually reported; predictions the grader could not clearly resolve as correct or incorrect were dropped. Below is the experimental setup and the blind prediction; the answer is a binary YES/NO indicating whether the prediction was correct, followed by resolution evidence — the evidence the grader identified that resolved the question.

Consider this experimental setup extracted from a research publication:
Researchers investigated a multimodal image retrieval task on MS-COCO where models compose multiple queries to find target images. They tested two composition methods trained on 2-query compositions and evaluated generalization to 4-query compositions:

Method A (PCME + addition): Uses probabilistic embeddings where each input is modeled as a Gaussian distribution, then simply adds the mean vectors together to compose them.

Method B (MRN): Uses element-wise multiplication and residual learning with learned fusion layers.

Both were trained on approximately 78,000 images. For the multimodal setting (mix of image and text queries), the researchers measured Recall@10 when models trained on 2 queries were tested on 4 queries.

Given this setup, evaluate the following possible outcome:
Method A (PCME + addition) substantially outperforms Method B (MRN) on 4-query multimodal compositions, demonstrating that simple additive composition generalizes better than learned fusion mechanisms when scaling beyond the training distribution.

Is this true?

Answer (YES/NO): YES